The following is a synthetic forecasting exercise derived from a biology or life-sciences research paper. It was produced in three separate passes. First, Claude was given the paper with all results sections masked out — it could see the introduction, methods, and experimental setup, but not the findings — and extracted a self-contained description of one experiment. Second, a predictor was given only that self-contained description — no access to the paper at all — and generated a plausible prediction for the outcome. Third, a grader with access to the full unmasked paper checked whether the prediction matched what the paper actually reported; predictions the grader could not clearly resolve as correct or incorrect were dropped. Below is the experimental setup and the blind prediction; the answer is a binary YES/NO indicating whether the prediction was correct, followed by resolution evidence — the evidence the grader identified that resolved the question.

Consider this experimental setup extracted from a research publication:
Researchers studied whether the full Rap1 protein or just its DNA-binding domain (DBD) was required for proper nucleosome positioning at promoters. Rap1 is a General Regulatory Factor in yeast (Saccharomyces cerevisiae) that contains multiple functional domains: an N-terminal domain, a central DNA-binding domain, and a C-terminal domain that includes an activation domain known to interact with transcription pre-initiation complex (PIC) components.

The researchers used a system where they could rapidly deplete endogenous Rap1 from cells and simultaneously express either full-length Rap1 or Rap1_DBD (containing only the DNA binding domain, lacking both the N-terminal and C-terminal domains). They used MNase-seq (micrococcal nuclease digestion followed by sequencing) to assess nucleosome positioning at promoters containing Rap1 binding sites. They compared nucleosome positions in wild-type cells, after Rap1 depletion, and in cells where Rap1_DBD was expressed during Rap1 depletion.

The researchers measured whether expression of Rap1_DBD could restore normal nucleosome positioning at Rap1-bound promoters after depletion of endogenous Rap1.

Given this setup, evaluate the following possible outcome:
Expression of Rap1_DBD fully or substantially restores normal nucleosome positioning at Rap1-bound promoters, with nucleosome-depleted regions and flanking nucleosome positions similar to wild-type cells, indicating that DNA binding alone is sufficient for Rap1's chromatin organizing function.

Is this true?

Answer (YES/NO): YES